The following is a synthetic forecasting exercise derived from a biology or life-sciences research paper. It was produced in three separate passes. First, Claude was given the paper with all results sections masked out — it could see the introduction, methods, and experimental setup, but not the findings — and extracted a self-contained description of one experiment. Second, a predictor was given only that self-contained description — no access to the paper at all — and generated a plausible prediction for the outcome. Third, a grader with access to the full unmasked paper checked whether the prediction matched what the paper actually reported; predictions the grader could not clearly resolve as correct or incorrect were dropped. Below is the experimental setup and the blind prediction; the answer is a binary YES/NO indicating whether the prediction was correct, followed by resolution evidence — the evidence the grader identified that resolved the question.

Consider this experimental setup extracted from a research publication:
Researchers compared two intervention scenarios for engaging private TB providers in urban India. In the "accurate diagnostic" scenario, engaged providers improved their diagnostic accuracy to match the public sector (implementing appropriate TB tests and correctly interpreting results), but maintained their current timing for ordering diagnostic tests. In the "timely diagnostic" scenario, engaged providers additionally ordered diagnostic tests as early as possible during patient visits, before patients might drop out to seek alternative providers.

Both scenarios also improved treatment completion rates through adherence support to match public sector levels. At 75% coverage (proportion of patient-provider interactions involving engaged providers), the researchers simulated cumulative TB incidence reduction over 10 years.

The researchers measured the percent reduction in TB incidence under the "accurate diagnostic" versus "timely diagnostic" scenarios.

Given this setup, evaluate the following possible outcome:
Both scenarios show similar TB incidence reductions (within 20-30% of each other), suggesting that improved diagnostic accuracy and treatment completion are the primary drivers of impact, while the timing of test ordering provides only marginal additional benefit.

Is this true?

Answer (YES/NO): NO